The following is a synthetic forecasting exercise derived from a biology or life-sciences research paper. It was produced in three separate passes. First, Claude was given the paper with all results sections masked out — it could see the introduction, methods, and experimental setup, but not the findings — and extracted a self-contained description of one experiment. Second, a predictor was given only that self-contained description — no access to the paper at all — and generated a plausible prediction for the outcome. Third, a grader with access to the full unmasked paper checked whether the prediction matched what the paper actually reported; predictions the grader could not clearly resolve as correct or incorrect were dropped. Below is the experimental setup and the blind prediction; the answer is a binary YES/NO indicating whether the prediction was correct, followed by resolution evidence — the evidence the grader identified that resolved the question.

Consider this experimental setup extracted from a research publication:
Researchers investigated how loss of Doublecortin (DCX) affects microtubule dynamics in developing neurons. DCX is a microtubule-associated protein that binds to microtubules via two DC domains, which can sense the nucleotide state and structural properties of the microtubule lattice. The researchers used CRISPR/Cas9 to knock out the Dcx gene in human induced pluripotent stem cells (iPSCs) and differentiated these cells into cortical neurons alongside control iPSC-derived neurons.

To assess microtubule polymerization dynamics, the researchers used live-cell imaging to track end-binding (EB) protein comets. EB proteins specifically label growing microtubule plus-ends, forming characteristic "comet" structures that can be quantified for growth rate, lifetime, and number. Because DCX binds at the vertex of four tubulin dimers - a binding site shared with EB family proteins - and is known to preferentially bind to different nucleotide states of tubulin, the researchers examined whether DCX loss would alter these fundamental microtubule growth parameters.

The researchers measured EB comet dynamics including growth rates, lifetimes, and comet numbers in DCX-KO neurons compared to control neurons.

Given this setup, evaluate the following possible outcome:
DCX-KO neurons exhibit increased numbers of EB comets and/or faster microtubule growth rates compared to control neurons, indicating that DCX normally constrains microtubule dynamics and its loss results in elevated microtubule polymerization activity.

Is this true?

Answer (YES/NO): NO